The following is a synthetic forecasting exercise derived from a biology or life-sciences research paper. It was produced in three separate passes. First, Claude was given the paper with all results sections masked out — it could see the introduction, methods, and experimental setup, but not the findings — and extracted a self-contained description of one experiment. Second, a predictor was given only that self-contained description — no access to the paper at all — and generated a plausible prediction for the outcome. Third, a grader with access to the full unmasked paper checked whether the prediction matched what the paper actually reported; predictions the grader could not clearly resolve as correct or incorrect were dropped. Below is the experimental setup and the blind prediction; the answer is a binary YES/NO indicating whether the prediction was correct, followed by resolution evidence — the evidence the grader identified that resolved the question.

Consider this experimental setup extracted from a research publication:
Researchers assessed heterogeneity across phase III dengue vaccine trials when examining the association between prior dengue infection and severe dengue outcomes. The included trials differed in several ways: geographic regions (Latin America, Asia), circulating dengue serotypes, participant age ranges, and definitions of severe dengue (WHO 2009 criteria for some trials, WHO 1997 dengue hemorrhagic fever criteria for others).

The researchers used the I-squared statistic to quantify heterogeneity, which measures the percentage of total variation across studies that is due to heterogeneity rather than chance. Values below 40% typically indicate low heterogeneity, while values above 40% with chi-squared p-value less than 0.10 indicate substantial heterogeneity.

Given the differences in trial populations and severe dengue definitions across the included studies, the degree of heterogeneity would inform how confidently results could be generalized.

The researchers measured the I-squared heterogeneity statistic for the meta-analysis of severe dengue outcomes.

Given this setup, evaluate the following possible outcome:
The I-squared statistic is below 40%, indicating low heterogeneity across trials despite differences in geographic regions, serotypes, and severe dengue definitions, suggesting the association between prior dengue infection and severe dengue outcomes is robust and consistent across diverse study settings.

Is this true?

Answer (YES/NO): YES